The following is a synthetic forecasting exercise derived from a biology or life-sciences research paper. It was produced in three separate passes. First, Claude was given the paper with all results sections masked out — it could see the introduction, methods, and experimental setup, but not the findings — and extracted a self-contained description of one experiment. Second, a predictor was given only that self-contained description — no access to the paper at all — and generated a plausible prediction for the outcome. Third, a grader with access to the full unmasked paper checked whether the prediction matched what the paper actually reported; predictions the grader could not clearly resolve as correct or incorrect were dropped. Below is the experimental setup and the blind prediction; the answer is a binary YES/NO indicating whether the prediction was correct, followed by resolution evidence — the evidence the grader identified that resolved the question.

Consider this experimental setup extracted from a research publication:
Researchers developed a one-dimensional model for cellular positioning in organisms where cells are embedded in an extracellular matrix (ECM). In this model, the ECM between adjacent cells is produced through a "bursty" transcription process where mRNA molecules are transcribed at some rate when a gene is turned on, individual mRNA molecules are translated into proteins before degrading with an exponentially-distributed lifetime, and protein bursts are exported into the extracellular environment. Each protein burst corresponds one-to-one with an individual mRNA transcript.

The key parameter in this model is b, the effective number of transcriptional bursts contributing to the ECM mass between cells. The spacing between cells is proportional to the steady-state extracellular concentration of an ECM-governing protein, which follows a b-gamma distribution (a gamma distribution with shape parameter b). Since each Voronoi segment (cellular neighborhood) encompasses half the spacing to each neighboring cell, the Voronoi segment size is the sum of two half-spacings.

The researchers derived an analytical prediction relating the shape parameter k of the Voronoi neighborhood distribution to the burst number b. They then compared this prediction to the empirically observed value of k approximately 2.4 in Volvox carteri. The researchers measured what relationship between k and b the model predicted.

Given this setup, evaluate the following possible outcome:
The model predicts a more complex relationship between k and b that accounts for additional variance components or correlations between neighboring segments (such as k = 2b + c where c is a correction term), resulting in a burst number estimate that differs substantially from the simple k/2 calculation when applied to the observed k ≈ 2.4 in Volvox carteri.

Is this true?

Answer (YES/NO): NO